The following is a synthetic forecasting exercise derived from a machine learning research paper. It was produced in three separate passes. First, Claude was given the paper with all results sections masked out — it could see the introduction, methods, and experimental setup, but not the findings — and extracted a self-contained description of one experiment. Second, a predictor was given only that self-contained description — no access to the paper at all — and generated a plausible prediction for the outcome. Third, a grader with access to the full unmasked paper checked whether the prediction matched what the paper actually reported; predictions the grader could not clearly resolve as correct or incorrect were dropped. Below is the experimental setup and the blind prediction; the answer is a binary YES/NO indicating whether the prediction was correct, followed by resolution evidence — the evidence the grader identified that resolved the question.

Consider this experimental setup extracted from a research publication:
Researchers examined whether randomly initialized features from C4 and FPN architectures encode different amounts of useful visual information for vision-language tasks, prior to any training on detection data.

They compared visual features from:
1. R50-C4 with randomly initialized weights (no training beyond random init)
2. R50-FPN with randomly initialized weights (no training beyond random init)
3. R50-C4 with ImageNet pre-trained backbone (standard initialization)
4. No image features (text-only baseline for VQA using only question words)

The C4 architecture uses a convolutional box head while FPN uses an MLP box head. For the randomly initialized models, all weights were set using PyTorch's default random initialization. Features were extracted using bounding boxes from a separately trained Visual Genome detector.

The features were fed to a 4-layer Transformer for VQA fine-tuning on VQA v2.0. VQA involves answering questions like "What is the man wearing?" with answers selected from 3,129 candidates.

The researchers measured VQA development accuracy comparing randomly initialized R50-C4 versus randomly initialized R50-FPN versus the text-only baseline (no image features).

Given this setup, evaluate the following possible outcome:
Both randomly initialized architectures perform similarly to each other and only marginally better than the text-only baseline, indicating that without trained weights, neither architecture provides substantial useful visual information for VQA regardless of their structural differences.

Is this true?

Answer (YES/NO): NO